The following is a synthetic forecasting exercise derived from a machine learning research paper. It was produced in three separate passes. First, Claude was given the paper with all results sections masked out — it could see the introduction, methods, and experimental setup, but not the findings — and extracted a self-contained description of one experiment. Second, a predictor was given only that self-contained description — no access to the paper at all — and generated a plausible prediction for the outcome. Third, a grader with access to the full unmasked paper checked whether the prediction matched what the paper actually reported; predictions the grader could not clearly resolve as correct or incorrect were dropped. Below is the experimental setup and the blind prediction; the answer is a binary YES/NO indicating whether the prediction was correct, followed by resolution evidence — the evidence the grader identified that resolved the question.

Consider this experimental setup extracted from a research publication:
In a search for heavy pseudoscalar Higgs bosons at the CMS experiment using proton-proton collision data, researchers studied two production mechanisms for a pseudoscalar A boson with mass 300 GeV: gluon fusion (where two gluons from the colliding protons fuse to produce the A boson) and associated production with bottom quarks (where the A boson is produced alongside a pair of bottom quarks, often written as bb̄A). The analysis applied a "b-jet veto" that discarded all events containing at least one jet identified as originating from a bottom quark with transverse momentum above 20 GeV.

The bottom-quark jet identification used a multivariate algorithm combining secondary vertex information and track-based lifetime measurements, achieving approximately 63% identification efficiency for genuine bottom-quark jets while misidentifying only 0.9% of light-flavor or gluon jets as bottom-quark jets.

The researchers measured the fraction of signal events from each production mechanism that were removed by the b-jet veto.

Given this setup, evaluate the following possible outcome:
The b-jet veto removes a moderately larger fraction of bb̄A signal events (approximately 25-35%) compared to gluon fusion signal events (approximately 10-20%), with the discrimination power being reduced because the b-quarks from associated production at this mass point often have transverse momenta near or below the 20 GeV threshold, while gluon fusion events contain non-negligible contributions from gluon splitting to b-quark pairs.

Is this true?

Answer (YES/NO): NO